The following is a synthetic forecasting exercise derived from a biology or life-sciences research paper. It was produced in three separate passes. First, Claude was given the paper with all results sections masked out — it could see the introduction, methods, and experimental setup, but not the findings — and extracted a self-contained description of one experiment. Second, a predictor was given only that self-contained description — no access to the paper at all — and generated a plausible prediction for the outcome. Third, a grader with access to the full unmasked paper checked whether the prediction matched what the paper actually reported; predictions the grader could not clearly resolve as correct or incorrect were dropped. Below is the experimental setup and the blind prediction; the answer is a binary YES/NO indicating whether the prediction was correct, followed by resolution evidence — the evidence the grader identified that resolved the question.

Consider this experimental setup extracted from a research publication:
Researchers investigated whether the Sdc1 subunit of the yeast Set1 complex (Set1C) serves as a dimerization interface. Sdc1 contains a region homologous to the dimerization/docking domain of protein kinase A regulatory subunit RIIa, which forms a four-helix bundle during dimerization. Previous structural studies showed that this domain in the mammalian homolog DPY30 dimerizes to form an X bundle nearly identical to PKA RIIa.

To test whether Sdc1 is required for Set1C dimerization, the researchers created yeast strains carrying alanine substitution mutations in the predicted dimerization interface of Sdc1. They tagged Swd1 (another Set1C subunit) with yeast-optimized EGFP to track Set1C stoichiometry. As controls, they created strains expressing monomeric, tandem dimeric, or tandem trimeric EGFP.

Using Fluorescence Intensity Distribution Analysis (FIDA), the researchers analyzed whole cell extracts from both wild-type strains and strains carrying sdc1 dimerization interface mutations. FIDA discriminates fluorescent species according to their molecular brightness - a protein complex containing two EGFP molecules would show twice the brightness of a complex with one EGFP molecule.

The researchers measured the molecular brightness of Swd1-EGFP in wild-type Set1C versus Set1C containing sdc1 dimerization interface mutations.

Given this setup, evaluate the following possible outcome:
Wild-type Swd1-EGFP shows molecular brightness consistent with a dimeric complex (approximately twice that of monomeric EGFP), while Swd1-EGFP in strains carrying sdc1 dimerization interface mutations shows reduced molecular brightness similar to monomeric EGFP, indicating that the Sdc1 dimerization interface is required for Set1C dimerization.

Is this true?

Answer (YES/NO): YES